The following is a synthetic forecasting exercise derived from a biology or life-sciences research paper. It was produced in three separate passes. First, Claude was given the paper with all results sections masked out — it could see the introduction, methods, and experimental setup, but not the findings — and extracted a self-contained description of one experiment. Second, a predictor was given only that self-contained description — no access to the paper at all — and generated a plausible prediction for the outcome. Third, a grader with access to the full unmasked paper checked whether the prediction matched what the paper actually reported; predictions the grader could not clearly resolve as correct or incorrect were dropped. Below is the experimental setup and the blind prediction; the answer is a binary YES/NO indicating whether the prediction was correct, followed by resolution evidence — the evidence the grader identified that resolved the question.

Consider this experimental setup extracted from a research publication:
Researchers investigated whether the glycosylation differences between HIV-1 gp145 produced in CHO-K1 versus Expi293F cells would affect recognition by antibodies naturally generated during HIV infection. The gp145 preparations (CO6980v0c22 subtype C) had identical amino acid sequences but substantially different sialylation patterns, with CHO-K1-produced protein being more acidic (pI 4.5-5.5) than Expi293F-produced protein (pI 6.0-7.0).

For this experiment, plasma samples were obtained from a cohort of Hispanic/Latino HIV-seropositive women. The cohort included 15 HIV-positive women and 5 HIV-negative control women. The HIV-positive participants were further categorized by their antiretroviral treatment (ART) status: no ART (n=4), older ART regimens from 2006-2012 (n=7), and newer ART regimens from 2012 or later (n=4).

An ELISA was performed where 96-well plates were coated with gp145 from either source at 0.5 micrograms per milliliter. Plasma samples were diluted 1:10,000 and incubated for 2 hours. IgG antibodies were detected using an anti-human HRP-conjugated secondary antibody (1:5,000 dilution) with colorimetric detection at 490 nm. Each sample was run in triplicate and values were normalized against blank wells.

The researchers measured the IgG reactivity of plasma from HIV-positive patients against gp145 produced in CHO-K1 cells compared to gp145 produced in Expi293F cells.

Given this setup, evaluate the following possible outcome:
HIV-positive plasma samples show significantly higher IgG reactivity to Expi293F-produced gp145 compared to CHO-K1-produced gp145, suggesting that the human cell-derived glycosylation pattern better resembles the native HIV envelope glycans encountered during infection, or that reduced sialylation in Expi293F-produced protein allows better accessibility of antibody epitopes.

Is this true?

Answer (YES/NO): NO